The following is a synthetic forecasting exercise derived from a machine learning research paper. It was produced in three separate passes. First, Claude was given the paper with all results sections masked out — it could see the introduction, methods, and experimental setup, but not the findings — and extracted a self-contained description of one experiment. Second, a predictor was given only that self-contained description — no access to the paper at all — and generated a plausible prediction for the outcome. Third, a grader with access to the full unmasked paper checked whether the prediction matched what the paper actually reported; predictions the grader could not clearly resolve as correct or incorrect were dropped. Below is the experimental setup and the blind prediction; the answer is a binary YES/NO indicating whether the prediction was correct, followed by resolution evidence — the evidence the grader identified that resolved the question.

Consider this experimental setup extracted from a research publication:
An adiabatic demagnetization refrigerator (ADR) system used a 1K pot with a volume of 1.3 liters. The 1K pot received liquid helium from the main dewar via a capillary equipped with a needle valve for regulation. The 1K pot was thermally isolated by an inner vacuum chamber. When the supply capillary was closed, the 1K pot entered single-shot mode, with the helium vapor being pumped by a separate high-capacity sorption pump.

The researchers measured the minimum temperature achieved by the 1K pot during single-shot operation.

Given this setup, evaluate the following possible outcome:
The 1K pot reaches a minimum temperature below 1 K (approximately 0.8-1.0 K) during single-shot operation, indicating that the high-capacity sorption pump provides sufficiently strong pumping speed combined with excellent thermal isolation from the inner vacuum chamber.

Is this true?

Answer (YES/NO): YES